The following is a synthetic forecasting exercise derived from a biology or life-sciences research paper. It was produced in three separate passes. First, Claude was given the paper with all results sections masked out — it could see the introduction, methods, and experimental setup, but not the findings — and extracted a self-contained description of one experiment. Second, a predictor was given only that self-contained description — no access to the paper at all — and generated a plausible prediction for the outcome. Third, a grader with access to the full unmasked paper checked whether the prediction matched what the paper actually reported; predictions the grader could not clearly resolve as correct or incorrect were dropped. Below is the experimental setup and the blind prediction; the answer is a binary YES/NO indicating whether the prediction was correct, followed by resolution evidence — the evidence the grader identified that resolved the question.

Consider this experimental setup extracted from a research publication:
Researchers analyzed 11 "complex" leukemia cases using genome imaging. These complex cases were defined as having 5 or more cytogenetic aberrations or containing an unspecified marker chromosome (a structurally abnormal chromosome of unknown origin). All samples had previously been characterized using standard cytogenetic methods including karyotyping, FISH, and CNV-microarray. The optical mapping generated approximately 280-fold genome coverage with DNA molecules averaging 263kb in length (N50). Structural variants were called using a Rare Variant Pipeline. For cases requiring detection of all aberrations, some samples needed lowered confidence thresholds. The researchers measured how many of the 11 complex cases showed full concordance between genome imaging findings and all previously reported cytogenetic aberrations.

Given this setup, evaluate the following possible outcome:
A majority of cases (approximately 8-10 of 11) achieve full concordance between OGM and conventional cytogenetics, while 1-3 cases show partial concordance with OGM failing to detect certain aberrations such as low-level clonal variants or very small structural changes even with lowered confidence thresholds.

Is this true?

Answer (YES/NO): YES